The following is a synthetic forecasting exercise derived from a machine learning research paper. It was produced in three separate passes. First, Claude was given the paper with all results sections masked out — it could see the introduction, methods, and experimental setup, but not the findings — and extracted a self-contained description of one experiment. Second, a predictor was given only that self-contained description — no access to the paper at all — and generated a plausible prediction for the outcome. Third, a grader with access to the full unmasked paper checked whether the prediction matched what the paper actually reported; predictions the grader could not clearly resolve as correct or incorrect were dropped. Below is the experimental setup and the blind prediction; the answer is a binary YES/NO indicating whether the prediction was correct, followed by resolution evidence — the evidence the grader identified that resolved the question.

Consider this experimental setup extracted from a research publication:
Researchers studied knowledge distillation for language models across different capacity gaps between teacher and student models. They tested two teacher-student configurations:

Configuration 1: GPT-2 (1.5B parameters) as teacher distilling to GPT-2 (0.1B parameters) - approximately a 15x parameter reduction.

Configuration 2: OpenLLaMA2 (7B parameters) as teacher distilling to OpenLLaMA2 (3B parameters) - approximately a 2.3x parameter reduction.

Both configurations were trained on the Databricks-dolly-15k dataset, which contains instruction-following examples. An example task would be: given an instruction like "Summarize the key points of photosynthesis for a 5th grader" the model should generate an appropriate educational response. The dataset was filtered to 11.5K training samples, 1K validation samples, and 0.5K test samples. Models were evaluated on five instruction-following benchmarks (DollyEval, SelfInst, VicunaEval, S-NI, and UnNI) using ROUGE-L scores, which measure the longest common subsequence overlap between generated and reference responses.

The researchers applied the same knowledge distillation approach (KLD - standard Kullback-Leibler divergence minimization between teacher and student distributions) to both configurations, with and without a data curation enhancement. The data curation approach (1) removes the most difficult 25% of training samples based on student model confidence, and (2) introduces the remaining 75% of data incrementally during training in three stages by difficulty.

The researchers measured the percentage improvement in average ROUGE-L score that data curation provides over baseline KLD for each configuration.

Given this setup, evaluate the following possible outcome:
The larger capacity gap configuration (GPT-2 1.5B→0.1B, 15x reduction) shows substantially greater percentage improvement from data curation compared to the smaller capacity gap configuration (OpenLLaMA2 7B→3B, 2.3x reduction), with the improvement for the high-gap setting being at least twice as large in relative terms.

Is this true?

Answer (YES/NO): NO